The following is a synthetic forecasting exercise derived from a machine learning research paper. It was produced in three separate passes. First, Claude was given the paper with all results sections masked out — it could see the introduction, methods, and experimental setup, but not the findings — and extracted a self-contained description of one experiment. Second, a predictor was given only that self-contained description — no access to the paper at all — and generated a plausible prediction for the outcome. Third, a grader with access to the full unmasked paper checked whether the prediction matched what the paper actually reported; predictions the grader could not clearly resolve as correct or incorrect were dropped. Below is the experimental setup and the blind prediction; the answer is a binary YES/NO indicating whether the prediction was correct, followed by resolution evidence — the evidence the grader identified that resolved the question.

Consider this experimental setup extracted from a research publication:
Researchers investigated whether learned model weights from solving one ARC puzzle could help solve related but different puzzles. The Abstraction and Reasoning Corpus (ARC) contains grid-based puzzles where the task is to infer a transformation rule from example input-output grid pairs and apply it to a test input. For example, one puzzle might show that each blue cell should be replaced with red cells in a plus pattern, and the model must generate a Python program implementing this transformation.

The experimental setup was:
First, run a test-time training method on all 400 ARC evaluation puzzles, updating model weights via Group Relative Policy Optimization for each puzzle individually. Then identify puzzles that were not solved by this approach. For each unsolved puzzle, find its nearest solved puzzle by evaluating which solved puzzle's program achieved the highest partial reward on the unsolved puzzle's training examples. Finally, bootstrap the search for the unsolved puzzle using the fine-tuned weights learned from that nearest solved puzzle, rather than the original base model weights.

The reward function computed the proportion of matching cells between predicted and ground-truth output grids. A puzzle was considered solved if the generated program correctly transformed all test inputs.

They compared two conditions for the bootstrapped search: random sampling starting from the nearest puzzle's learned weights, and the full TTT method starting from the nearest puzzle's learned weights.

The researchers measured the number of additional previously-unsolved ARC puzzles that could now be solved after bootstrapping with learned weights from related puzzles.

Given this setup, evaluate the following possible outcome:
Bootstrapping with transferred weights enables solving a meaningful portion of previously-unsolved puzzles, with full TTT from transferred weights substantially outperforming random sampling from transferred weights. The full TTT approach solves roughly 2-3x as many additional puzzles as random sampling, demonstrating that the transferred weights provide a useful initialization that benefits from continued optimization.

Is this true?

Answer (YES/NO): NO